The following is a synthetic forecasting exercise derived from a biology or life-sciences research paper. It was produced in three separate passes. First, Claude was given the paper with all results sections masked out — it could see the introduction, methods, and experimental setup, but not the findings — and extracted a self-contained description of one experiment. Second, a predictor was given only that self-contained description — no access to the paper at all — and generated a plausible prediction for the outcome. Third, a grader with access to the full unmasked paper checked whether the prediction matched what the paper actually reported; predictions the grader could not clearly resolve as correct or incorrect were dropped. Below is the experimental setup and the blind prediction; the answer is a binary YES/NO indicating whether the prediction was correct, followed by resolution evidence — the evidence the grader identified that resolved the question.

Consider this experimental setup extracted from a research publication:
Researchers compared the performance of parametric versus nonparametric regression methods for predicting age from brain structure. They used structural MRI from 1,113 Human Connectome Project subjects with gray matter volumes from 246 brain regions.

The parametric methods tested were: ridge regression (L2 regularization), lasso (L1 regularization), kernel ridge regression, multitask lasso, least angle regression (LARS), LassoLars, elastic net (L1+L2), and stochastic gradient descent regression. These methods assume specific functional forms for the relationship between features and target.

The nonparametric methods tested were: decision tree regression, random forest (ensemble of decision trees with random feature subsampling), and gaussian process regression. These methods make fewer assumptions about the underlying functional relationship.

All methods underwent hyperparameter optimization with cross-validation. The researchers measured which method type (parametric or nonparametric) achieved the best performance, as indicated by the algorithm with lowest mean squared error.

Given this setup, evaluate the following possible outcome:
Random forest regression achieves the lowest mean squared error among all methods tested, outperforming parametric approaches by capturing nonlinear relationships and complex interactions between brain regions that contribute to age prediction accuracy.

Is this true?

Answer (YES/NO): NO